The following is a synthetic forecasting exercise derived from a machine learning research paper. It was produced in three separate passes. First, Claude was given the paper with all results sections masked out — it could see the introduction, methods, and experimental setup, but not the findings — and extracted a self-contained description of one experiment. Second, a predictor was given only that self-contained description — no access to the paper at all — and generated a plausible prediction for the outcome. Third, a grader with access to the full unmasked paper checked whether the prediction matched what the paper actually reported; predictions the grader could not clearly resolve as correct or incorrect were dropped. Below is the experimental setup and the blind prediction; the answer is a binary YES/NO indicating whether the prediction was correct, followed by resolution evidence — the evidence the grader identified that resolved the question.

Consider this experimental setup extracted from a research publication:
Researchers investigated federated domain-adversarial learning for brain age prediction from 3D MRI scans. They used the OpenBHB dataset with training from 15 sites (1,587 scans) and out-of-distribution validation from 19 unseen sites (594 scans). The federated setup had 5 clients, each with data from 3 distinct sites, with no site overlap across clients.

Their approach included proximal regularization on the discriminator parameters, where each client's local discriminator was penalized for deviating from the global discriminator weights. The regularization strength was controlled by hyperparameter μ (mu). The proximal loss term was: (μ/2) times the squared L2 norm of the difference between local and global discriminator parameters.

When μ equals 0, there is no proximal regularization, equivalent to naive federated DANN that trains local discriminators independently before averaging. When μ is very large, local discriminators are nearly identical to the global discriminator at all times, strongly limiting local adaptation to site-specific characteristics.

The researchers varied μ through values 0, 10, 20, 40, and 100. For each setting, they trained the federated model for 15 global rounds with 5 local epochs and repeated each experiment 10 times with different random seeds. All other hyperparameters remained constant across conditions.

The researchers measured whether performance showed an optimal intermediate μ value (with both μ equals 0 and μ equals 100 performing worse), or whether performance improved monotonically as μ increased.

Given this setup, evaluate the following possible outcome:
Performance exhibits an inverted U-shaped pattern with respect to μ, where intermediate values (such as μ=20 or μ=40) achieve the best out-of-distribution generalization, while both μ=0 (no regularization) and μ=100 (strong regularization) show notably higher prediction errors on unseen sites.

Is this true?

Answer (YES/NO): YES